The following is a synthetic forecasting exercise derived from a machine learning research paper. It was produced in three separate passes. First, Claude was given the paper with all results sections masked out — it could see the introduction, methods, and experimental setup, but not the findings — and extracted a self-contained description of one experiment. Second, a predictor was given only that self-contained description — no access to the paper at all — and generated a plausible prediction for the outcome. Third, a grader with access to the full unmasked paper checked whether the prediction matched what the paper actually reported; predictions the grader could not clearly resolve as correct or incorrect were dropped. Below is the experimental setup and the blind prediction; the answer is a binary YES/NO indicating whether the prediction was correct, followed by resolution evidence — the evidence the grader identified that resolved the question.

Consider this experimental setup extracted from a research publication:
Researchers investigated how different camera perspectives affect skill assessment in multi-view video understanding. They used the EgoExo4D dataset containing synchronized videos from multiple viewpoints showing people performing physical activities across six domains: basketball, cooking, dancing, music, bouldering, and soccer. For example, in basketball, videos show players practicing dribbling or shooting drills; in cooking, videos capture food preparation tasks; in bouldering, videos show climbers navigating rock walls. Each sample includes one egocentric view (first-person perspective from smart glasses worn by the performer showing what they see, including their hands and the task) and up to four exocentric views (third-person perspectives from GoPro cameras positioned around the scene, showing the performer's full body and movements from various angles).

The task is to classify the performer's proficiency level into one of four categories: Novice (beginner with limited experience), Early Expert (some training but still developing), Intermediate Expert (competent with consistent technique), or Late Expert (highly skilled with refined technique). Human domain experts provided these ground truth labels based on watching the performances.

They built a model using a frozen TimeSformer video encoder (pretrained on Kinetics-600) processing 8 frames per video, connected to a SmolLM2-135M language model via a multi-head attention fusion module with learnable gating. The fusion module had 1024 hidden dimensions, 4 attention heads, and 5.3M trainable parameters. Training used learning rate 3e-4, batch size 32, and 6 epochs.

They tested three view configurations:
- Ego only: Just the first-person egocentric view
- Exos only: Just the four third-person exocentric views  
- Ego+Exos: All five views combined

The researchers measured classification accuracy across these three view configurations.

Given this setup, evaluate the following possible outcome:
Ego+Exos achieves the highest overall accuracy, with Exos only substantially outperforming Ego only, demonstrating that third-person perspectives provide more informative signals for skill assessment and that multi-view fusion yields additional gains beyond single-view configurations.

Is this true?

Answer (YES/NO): NO